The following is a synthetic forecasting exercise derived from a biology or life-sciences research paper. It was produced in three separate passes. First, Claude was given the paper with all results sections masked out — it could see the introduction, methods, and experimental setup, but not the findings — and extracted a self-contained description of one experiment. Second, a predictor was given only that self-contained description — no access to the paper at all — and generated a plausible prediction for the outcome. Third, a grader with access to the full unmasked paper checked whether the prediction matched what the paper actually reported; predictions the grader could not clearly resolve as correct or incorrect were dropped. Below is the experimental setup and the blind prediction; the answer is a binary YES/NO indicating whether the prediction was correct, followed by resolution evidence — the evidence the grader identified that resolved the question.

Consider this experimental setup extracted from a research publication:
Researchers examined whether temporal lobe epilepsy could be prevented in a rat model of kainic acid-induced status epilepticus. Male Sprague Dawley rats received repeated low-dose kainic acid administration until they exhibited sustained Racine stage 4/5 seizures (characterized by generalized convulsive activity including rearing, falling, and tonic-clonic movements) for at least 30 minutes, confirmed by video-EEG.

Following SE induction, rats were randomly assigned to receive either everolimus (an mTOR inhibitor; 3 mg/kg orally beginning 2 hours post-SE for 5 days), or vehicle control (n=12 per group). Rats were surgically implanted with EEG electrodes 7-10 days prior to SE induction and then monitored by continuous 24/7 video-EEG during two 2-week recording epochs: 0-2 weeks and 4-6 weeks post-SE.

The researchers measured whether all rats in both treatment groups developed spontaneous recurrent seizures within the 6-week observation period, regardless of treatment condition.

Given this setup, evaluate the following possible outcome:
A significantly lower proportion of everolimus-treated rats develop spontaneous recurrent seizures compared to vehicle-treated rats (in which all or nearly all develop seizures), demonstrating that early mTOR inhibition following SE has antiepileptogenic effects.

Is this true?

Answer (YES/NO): NO